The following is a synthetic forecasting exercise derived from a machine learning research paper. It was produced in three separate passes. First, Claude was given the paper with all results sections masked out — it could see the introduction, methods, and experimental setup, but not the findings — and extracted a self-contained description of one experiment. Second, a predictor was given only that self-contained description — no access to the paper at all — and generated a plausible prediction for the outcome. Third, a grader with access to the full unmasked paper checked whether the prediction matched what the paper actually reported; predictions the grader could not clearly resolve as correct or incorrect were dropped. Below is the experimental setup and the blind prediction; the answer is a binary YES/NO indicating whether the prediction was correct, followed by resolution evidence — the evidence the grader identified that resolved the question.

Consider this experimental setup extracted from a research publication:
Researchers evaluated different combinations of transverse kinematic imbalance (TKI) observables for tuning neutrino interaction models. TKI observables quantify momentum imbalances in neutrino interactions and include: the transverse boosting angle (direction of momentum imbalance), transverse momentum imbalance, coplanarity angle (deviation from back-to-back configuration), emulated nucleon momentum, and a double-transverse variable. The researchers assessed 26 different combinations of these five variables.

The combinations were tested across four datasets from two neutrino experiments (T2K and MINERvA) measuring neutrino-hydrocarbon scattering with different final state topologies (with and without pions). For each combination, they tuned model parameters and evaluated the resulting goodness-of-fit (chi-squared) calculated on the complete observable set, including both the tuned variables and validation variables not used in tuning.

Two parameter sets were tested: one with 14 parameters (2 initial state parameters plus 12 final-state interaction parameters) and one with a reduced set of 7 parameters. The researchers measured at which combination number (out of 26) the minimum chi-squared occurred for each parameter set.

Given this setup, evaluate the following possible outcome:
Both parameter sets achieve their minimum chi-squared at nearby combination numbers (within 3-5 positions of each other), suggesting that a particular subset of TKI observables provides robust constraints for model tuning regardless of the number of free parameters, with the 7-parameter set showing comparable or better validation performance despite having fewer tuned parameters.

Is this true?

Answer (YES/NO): NO